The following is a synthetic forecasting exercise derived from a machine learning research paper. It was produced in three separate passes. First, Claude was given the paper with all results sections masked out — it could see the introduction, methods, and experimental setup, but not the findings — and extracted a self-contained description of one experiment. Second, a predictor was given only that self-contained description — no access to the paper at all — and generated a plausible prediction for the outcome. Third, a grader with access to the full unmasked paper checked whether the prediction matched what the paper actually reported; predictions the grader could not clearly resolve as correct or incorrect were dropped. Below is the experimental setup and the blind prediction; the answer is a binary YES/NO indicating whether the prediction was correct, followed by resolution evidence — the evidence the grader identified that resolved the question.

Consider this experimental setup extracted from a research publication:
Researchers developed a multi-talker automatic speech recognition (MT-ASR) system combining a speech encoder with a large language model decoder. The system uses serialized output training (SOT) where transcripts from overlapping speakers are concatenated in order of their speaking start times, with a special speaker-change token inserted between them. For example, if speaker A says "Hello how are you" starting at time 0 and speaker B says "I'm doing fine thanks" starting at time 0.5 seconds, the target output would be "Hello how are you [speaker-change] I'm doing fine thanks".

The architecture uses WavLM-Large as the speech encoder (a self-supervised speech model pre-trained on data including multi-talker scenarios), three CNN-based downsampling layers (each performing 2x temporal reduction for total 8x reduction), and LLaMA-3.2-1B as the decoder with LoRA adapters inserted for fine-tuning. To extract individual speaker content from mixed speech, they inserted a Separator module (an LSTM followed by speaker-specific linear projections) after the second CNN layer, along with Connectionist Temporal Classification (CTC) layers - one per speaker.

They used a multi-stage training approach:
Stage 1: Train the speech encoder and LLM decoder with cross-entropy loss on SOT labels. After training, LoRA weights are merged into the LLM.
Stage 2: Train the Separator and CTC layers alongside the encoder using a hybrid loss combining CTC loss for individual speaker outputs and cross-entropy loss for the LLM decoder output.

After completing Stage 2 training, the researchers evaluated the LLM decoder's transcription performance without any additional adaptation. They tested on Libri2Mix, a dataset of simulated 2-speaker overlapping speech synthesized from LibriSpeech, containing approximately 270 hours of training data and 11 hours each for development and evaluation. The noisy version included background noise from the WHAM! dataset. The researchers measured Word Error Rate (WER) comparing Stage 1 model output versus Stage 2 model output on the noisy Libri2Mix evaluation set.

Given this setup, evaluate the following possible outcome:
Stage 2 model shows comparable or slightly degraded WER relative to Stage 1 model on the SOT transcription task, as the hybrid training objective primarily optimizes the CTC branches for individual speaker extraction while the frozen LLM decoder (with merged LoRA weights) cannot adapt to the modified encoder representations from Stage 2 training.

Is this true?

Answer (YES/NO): NO